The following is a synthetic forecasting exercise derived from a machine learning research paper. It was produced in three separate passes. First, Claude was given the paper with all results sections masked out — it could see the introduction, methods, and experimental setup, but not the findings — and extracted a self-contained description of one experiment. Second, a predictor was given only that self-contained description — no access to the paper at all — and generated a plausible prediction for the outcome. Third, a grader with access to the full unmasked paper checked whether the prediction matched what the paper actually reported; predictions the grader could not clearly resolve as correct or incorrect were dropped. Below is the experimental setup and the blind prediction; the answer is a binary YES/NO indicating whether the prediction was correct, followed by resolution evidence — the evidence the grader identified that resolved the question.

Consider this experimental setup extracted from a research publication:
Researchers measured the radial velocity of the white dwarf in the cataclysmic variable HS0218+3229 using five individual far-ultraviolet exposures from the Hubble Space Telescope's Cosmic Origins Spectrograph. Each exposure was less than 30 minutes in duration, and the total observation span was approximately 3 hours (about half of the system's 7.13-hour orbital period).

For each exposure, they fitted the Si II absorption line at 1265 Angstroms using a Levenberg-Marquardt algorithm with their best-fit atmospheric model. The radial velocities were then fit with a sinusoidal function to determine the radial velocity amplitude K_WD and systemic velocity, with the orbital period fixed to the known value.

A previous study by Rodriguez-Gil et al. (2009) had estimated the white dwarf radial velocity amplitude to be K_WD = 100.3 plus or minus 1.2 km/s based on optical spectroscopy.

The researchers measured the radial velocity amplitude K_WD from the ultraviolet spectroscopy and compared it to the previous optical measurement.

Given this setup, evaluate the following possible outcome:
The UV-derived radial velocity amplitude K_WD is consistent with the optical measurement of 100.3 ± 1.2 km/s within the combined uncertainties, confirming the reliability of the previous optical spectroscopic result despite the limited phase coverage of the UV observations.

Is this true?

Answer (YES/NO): YES